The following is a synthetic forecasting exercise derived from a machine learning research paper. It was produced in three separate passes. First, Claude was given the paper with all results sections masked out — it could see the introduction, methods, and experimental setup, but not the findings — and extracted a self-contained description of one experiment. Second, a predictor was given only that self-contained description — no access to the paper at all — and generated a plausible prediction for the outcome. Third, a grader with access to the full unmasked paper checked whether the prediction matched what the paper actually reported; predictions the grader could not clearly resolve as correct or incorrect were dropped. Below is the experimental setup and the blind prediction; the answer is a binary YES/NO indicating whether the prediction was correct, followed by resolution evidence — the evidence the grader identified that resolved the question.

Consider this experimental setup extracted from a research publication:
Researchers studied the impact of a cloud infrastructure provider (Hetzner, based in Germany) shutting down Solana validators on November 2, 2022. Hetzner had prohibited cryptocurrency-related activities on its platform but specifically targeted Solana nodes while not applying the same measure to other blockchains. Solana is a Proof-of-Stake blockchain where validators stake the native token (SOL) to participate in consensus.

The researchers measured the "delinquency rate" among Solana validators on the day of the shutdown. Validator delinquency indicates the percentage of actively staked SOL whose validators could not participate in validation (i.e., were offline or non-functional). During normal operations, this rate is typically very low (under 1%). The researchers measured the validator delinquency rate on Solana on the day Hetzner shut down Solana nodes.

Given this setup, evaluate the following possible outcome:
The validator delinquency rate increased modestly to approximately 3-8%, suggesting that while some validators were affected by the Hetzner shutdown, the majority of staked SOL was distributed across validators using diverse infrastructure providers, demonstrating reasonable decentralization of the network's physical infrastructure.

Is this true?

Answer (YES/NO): NO